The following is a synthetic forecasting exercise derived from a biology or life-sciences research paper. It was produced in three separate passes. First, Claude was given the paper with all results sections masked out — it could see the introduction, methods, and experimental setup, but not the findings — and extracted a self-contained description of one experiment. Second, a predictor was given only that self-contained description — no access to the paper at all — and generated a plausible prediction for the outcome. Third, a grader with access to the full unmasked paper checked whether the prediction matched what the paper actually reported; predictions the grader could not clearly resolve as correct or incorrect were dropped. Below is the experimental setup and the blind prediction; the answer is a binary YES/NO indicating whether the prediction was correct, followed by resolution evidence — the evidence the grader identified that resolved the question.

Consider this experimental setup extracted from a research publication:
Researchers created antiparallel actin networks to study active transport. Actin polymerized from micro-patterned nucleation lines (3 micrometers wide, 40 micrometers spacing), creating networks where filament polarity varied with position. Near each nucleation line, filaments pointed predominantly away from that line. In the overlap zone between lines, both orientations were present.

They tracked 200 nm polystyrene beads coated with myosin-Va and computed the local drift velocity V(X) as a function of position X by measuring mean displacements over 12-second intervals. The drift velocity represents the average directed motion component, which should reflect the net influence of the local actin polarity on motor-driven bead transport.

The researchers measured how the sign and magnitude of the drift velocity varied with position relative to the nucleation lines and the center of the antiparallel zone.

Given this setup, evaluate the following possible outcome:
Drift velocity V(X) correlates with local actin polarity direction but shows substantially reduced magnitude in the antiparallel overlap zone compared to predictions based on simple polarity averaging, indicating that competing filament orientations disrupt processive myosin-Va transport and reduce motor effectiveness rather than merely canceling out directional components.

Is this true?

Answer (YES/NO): NO